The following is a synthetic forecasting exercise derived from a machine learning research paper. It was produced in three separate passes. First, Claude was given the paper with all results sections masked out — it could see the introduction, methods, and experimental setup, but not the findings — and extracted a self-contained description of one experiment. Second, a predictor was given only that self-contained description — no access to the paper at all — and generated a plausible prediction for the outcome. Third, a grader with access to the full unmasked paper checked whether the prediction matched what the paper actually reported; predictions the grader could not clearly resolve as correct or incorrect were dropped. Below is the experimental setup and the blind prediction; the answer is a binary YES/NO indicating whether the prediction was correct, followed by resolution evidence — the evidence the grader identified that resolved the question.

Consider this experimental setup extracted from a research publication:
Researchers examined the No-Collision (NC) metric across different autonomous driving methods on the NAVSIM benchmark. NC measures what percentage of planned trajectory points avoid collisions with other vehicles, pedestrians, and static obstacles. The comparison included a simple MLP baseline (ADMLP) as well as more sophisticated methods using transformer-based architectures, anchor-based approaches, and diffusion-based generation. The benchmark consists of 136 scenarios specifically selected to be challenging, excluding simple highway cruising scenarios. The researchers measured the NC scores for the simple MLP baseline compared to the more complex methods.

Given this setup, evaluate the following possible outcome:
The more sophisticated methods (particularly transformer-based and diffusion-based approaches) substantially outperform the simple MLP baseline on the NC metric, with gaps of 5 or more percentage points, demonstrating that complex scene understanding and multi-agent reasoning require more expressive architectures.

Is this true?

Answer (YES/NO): NO